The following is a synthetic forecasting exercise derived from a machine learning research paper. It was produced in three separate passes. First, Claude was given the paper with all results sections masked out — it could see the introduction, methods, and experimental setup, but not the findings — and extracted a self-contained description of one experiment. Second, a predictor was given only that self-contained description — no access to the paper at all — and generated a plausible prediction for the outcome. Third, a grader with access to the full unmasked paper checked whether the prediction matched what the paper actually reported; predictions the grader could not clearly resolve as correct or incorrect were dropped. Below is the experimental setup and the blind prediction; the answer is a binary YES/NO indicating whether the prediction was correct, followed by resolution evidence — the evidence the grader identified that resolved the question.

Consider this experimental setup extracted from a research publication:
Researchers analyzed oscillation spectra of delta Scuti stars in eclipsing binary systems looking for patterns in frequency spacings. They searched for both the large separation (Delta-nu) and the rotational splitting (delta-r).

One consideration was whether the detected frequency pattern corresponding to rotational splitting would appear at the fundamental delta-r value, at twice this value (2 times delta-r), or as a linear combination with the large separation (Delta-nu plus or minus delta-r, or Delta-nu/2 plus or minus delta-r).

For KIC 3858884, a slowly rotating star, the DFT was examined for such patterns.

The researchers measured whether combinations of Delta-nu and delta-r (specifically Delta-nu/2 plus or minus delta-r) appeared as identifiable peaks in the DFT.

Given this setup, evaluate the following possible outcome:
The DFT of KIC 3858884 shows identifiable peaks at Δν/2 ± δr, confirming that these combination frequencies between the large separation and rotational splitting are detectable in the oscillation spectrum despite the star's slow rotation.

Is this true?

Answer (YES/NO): YES